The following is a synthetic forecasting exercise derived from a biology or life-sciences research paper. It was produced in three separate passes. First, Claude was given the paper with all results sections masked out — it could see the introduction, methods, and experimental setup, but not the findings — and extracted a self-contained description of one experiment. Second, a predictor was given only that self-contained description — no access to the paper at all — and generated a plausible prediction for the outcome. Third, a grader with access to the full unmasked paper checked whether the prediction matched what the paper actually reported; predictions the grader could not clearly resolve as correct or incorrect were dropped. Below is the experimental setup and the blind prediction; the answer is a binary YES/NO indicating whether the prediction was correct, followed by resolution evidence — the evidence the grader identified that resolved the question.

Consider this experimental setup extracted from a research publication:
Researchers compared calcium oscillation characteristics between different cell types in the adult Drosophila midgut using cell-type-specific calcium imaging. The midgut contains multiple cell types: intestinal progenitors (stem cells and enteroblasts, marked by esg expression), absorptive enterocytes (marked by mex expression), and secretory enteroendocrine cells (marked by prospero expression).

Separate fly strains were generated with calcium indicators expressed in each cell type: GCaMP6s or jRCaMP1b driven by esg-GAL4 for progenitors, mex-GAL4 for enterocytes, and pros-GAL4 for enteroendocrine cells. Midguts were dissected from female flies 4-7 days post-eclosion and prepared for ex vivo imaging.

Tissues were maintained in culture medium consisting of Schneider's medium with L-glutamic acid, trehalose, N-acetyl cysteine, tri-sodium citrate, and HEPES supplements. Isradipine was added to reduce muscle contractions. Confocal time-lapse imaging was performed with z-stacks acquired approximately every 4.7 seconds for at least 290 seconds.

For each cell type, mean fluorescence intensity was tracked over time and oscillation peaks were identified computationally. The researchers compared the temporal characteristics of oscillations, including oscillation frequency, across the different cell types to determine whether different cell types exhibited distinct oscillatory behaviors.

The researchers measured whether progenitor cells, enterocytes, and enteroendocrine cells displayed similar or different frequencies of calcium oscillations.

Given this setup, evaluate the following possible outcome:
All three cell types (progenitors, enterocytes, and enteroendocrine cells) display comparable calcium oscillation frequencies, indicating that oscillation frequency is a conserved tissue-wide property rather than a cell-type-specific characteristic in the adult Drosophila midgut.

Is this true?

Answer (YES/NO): NO